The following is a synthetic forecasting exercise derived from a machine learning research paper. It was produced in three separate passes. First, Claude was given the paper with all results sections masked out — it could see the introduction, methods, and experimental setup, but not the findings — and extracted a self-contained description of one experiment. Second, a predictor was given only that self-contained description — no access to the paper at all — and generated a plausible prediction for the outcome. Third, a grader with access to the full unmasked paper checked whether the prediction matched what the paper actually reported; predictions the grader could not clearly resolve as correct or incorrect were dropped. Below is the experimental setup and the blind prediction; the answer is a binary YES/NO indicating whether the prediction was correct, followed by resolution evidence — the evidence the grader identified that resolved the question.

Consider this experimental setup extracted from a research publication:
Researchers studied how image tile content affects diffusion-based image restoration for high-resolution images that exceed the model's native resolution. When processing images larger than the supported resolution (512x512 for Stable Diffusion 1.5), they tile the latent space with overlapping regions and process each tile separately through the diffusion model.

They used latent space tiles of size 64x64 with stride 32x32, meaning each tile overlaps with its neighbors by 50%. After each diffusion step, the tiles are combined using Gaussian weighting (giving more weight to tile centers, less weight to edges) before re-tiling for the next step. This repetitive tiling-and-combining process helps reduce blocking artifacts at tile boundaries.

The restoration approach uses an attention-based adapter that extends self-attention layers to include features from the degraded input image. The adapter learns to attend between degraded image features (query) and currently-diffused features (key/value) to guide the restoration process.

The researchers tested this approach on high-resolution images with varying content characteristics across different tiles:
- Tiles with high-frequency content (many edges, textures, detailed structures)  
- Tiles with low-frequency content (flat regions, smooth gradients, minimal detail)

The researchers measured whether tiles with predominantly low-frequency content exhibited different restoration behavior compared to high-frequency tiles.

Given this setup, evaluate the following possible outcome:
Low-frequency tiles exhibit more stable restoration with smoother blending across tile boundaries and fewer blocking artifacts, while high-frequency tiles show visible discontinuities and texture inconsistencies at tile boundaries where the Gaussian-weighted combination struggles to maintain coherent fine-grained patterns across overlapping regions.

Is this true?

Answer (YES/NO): NO